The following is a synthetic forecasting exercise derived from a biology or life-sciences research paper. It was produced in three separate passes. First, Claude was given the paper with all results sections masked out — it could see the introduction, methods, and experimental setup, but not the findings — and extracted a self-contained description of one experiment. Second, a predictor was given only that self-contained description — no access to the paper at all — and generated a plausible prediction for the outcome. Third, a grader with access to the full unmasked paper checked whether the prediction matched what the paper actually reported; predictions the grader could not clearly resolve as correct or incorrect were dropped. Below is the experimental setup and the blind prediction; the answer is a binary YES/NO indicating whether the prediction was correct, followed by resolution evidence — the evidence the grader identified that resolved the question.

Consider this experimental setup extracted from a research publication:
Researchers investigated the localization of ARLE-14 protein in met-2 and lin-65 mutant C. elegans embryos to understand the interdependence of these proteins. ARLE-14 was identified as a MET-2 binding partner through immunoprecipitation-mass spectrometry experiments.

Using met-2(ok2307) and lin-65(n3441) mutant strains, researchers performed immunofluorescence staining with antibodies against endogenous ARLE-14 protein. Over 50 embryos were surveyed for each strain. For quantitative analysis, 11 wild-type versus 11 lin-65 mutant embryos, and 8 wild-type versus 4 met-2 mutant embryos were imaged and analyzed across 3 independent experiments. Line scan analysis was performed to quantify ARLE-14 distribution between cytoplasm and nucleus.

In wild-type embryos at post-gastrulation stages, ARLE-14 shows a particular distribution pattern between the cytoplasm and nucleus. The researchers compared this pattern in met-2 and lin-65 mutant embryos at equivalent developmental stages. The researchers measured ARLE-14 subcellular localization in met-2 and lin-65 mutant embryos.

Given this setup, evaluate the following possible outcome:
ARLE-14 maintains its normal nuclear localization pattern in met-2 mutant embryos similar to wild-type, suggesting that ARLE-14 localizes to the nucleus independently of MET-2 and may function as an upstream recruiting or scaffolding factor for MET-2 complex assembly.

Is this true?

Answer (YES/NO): NO